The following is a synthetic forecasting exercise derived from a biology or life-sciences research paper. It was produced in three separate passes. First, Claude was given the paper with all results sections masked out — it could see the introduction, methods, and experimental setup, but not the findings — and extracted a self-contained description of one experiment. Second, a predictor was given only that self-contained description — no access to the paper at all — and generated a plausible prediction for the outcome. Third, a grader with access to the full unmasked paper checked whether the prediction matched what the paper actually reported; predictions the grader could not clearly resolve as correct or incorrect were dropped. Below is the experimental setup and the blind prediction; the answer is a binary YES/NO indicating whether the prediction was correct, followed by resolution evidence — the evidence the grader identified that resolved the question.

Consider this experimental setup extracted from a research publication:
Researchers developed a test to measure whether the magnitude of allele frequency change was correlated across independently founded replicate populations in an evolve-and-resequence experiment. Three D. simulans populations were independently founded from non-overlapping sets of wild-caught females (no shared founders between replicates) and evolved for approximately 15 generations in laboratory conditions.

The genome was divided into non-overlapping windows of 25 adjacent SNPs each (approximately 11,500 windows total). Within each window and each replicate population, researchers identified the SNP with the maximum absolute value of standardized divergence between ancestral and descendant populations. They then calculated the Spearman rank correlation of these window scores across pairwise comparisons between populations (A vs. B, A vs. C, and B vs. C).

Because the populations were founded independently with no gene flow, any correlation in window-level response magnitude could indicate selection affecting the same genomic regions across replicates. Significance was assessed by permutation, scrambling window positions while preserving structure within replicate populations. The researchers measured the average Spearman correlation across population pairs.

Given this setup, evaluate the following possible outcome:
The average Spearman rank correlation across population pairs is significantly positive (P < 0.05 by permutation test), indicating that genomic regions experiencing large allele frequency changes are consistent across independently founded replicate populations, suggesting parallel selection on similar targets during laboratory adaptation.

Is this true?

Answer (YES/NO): YES